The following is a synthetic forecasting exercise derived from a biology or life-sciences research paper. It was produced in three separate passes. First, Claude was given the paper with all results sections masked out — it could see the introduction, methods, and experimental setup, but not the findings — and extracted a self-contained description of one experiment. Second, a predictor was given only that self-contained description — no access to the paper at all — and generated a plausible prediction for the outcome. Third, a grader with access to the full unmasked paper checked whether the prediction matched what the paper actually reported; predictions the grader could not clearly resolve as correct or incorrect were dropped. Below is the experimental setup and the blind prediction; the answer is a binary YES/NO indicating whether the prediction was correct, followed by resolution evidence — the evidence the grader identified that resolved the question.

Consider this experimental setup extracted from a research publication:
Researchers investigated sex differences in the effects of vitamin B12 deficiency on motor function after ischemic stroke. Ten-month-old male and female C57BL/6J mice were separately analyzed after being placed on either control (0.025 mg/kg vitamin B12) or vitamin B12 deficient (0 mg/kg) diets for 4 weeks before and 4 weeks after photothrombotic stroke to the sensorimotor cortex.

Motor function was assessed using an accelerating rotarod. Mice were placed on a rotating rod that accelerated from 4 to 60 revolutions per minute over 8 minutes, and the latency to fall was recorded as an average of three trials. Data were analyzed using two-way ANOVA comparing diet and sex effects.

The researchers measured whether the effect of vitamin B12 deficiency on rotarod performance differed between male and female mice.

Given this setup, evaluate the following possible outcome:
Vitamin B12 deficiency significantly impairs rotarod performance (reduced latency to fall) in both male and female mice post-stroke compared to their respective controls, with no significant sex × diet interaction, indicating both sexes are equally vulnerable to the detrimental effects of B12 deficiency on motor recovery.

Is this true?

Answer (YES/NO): NO